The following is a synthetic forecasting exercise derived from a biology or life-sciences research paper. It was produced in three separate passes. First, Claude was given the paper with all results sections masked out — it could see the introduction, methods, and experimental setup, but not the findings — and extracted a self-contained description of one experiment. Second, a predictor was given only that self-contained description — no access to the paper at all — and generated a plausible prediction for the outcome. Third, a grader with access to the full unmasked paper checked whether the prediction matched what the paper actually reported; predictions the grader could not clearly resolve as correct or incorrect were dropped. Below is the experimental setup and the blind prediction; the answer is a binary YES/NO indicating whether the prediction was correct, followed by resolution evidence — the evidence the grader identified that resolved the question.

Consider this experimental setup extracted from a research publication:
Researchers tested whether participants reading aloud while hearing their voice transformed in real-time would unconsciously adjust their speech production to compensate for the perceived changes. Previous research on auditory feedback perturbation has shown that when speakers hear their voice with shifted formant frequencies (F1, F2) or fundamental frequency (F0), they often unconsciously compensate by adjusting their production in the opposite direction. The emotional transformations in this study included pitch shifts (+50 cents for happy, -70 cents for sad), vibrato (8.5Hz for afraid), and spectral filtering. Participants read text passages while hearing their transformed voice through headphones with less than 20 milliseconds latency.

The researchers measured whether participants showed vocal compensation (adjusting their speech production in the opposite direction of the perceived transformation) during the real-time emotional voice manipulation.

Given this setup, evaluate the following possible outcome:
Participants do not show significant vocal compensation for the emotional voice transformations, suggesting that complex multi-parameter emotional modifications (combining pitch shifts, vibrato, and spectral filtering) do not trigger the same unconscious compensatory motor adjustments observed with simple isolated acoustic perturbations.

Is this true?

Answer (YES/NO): YES